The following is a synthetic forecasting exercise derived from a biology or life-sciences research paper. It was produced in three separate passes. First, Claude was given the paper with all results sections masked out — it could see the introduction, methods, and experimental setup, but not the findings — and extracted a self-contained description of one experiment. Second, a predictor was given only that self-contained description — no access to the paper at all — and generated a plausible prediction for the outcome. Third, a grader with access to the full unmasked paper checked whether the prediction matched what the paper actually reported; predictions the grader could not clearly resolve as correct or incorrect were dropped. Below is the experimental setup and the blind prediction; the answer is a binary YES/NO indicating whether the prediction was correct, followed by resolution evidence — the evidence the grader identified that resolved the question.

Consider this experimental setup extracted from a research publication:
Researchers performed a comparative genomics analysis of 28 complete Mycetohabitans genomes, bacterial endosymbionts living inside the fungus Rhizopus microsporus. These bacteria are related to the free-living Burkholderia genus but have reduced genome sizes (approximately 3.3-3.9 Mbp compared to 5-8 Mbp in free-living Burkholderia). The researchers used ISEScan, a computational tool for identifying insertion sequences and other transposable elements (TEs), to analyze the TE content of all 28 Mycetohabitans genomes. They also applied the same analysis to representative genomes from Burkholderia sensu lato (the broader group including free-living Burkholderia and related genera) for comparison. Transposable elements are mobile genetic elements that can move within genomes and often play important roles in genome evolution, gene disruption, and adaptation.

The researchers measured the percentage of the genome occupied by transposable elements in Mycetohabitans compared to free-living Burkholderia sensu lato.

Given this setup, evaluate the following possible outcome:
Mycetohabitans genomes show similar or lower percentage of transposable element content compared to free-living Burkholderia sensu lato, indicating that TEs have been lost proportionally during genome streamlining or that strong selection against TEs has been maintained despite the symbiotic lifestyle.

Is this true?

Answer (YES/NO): NO